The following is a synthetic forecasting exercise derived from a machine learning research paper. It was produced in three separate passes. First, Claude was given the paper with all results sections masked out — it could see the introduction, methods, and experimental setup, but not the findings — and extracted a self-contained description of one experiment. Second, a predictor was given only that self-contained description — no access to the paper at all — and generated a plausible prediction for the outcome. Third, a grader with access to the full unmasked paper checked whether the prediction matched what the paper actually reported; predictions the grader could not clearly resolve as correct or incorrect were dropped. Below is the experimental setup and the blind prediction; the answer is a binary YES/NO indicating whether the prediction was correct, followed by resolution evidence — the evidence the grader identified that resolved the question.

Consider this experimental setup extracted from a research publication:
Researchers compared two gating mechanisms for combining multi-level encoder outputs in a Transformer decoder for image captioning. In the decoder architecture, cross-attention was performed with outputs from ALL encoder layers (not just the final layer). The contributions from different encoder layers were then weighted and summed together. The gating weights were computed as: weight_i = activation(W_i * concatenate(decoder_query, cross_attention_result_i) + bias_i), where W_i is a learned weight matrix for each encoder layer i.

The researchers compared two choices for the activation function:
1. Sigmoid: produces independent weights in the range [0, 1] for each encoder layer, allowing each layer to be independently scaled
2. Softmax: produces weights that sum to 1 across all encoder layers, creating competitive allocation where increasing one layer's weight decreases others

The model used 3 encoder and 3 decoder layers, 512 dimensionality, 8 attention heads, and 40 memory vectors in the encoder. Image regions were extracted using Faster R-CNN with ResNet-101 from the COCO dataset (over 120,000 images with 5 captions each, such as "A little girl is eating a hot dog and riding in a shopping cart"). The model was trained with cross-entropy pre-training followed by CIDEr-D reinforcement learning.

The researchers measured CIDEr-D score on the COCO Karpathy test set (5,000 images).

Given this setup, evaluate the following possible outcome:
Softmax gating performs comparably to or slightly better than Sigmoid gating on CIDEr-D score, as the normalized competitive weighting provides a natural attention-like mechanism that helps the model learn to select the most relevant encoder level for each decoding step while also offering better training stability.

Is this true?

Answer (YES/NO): NO